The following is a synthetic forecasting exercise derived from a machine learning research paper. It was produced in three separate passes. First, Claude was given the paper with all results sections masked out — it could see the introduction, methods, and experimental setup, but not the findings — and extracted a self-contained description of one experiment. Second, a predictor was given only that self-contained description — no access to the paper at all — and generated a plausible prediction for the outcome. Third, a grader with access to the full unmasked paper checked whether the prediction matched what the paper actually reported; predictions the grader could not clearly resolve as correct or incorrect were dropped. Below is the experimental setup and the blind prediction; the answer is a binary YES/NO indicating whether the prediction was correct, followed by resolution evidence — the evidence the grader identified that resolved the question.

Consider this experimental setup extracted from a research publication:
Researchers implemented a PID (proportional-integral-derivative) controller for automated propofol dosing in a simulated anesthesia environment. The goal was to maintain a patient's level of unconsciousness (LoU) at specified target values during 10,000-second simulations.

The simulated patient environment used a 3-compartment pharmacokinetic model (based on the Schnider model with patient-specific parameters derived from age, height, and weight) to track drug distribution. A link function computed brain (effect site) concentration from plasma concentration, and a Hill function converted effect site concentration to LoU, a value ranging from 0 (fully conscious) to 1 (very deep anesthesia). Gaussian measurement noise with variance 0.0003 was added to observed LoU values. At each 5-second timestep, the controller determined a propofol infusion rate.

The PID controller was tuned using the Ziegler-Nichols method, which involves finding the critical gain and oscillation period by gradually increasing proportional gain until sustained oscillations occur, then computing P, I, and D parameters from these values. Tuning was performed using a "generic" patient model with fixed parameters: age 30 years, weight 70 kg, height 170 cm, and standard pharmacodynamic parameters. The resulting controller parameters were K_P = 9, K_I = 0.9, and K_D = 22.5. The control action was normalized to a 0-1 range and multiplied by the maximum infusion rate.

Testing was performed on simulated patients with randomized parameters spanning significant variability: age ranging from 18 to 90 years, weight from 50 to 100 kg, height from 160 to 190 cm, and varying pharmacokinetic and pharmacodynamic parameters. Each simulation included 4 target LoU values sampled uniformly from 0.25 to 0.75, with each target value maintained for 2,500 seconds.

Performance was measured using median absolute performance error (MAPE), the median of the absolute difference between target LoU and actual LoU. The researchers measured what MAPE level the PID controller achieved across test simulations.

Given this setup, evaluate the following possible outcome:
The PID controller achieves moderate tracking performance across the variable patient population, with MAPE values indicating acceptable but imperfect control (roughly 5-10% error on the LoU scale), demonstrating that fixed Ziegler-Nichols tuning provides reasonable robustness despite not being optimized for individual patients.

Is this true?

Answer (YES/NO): NO